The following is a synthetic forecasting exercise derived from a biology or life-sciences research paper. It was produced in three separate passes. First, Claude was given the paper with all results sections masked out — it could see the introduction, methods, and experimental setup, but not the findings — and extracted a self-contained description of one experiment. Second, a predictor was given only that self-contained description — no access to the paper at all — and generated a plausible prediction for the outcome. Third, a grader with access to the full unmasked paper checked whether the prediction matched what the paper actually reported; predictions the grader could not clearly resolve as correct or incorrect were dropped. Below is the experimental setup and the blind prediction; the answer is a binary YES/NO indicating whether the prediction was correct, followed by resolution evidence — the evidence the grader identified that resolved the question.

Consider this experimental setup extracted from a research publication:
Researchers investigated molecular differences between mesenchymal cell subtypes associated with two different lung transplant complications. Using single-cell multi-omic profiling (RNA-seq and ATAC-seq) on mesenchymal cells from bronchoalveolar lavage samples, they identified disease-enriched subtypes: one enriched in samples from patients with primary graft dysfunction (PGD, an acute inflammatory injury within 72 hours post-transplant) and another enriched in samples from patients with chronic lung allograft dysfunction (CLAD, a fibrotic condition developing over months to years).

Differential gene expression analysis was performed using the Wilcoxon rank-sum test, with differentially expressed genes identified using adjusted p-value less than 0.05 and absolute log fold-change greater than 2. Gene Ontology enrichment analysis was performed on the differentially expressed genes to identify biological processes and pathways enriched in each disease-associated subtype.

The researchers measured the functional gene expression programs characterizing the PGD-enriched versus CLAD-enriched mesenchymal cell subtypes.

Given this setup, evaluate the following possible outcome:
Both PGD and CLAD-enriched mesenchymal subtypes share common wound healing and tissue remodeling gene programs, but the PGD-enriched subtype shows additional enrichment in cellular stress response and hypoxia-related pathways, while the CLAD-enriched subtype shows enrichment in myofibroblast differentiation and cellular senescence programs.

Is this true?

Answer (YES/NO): NO